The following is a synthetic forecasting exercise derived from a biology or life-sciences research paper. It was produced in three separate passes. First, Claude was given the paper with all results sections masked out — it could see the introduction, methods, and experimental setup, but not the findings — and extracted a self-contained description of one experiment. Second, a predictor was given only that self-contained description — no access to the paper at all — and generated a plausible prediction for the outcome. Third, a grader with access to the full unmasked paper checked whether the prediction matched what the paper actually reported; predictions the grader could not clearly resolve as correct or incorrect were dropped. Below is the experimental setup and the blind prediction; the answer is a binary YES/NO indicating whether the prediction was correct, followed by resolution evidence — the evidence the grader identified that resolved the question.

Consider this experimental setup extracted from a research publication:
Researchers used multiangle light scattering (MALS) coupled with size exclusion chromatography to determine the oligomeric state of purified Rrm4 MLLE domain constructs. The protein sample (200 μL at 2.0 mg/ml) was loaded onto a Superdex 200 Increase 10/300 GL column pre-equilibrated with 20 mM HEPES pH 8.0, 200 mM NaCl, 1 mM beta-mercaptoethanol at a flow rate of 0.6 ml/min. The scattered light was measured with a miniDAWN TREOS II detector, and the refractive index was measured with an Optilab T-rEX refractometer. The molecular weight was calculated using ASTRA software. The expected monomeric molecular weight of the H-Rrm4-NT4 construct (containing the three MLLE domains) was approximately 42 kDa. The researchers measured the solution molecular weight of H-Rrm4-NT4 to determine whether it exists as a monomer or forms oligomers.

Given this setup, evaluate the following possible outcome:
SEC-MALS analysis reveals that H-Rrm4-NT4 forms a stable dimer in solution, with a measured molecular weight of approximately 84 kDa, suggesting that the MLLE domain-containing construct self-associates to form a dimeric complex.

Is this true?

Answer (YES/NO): NO